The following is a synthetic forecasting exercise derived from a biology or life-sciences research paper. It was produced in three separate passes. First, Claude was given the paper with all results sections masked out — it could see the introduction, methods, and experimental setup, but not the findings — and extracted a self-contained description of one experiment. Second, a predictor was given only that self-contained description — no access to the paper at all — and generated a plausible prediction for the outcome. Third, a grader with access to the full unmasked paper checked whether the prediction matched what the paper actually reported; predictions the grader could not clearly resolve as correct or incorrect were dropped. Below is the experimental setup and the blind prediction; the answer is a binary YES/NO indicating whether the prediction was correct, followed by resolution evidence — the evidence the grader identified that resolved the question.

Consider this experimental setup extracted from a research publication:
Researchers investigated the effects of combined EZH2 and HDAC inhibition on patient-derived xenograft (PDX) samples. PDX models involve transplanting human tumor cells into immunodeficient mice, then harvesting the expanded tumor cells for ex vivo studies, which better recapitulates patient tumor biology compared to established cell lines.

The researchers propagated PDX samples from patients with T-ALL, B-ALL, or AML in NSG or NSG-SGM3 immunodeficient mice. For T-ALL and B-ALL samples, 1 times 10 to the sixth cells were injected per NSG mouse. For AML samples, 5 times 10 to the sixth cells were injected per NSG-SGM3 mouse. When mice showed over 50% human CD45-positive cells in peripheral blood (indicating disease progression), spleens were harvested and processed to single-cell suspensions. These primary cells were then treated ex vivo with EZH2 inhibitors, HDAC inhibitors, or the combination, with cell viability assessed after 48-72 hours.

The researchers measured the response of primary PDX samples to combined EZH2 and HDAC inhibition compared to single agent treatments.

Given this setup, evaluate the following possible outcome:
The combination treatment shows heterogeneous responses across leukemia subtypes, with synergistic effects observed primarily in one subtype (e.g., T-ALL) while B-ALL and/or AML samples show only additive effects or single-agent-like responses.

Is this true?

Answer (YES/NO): NO